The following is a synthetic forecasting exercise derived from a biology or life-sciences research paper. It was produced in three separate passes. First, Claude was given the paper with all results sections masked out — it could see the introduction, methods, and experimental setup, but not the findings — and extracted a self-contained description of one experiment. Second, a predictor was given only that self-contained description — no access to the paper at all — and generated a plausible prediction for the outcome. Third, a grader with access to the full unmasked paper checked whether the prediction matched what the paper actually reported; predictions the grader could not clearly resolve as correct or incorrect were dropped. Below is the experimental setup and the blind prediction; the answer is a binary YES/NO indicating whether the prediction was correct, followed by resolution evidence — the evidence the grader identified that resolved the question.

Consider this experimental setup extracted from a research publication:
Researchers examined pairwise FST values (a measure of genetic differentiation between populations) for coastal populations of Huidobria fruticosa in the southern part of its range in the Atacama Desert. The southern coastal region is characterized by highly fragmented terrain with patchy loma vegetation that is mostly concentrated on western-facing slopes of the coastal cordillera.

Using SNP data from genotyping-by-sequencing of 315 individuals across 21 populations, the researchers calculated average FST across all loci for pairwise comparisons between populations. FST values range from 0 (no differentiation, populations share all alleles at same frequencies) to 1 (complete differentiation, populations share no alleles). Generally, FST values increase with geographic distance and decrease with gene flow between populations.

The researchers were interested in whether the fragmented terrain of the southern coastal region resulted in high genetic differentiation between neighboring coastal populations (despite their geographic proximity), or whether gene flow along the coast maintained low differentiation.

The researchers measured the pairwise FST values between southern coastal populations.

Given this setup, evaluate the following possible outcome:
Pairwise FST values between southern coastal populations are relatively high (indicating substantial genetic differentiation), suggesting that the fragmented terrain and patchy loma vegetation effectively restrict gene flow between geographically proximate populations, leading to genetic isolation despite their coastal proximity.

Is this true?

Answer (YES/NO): NO